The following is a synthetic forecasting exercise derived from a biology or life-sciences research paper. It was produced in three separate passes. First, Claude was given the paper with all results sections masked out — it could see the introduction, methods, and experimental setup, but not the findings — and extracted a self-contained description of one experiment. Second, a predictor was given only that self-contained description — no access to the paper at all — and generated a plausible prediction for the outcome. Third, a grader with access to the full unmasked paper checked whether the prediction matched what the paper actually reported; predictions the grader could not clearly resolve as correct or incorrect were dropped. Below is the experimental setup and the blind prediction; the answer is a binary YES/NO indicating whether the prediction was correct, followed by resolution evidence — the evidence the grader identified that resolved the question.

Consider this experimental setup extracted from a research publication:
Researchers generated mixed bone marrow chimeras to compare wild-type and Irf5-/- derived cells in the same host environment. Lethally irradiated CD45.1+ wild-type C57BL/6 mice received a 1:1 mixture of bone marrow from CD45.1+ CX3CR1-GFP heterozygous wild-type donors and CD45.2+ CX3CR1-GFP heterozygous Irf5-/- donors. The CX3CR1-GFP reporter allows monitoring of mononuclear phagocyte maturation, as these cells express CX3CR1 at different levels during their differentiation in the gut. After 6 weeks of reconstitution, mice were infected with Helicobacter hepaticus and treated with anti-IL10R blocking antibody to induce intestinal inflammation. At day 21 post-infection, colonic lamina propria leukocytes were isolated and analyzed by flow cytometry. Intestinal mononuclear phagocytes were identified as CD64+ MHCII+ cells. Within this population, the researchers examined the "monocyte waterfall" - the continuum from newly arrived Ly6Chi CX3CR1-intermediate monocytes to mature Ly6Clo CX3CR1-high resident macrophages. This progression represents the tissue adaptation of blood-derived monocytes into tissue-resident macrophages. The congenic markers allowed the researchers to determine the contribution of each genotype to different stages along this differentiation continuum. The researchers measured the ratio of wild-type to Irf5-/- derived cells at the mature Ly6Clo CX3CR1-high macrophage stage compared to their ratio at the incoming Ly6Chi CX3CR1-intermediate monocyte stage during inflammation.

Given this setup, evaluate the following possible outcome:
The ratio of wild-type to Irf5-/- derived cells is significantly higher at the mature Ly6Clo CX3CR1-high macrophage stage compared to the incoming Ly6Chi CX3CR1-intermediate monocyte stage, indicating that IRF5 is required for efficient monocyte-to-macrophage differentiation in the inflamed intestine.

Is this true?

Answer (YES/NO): YES